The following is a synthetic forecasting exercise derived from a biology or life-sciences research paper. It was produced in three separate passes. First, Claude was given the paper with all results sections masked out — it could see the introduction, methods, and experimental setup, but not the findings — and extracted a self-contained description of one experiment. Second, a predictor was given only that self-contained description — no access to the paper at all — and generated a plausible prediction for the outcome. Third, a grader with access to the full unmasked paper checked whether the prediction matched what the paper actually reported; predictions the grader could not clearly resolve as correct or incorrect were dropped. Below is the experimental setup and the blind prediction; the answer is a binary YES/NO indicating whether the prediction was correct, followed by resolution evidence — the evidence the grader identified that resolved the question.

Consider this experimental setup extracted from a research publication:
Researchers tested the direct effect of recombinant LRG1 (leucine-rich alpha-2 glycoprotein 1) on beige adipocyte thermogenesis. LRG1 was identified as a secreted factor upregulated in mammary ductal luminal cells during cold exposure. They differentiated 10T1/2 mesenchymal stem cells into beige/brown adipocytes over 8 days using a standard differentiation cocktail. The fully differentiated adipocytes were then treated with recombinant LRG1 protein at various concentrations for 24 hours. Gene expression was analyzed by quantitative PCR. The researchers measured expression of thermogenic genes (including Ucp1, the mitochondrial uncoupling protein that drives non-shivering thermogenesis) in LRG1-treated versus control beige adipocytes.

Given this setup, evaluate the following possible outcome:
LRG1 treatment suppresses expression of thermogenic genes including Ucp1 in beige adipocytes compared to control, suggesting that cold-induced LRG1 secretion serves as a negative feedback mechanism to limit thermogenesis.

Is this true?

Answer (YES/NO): YES